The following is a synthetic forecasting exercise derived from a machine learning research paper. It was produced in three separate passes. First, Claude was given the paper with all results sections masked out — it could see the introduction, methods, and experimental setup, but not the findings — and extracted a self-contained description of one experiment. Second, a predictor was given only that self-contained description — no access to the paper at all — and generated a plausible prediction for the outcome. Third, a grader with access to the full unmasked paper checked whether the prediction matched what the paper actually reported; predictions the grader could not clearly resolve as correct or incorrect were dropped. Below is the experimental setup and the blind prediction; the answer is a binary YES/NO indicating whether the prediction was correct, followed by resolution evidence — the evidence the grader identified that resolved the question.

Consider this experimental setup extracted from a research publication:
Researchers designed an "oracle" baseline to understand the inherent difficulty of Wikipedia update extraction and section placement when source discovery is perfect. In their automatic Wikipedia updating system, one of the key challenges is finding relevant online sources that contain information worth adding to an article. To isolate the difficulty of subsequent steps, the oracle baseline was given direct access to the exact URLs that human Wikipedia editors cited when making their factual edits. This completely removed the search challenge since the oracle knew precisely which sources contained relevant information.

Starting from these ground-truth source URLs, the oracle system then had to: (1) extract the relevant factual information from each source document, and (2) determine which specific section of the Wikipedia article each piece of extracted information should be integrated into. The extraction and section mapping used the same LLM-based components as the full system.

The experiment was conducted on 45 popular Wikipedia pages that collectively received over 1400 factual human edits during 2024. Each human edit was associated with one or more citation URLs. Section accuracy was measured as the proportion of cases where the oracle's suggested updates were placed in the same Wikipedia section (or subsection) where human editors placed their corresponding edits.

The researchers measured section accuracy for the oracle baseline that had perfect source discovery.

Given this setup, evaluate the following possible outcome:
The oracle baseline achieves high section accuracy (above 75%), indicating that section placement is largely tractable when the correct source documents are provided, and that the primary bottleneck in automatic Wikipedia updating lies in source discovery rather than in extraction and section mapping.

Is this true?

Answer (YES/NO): NO